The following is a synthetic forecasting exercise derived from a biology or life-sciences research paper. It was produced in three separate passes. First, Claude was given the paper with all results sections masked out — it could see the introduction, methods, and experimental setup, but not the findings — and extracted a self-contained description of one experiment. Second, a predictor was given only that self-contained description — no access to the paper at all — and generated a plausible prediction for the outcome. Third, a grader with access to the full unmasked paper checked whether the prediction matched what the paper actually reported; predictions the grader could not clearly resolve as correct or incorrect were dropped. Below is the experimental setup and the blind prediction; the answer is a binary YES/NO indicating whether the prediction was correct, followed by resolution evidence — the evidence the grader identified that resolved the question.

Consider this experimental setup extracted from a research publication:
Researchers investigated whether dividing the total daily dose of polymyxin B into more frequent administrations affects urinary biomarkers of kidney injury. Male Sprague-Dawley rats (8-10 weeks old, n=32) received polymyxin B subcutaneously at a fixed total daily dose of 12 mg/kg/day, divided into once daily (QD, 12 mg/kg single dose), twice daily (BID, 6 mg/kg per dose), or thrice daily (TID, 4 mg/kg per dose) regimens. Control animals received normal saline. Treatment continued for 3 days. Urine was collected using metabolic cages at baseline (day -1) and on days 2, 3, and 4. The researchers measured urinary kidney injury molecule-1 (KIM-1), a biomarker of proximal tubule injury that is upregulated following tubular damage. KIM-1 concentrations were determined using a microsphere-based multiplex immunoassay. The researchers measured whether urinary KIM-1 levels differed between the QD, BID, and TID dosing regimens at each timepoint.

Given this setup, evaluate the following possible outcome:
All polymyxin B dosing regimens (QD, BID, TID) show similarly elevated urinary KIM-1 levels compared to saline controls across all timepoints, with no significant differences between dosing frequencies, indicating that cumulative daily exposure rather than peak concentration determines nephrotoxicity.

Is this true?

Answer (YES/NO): NO